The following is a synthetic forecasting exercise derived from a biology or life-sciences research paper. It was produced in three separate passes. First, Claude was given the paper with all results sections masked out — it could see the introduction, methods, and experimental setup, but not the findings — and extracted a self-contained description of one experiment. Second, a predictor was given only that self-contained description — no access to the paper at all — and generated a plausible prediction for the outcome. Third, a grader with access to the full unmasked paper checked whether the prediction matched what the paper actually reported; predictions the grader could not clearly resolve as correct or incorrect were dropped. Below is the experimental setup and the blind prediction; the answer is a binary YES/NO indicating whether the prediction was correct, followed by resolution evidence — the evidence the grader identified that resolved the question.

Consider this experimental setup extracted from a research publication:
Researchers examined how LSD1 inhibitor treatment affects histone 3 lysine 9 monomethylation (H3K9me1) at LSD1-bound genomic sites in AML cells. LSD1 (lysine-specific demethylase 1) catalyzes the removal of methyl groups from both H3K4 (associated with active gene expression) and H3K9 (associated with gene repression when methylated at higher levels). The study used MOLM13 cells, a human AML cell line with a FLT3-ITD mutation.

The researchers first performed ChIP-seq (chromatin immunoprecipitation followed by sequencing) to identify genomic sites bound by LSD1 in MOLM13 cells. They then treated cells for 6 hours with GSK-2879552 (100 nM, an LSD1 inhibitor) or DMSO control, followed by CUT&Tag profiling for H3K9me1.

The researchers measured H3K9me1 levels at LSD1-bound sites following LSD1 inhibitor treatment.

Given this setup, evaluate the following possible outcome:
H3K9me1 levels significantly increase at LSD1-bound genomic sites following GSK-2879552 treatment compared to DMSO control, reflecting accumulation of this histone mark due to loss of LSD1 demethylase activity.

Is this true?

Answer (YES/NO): YES